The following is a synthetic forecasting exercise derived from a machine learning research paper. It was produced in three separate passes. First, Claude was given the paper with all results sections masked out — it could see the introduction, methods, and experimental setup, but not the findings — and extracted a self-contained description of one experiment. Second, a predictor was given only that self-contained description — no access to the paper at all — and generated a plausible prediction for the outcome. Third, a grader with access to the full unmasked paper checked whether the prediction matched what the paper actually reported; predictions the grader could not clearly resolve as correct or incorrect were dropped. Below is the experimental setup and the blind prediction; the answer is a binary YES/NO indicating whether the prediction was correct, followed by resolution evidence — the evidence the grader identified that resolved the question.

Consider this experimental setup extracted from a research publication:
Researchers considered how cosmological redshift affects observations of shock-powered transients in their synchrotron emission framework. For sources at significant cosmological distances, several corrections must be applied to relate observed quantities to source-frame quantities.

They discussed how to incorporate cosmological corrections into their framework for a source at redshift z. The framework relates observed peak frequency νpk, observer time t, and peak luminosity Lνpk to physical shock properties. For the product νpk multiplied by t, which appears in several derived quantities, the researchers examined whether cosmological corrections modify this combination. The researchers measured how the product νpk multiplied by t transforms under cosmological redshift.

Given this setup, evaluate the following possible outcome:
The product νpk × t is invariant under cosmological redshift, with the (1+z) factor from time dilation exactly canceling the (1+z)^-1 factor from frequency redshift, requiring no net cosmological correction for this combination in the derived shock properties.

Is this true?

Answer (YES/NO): YES